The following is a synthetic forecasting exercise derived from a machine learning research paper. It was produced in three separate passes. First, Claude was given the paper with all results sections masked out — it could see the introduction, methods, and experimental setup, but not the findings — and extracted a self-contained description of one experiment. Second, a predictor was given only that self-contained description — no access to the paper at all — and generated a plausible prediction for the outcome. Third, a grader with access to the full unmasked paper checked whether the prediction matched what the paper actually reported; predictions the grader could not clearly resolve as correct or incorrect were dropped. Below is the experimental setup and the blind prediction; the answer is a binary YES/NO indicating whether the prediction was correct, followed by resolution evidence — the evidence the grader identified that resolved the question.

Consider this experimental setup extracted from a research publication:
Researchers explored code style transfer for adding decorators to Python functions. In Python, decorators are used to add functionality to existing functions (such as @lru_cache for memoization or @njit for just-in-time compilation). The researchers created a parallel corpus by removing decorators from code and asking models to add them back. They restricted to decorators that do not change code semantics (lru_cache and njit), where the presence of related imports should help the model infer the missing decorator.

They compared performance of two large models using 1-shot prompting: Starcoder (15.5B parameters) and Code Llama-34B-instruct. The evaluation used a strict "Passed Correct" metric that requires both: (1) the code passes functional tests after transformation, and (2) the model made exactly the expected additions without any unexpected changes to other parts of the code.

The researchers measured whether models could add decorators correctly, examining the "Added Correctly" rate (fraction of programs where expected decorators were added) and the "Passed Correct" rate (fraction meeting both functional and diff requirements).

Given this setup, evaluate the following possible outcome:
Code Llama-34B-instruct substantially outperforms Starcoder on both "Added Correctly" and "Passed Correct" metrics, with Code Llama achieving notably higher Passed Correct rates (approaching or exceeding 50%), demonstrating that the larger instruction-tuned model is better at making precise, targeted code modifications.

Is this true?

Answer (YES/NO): NO